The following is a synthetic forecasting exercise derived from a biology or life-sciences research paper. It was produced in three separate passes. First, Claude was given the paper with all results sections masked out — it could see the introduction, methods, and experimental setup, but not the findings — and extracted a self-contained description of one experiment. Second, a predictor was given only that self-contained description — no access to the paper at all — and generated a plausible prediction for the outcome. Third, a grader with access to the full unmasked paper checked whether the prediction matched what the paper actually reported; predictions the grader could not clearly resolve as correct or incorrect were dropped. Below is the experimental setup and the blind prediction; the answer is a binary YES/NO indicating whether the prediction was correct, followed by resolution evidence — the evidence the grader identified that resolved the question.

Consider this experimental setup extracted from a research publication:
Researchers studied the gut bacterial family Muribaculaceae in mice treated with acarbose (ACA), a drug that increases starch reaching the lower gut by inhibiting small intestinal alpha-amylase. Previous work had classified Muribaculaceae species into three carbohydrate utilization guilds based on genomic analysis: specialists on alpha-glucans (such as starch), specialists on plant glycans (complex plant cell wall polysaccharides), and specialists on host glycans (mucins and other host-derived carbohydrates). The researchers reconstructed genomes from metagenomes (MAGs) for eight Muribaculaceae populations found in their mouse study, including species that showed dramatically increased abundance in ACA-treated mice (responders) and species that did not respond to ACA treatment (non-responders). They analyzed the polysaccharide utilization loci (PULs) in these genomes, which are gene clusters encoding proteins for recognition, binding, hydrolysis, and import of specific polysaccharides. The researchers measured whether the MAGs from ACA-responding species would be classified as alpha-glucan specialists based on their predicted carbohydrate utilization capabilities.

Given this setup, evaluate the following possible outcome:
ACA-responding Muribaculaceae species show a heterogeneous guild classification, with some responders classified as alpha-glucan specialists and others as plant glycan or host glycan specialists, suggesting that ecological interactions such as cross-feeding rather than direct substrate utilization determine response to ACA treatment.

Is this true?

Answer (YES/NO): NO